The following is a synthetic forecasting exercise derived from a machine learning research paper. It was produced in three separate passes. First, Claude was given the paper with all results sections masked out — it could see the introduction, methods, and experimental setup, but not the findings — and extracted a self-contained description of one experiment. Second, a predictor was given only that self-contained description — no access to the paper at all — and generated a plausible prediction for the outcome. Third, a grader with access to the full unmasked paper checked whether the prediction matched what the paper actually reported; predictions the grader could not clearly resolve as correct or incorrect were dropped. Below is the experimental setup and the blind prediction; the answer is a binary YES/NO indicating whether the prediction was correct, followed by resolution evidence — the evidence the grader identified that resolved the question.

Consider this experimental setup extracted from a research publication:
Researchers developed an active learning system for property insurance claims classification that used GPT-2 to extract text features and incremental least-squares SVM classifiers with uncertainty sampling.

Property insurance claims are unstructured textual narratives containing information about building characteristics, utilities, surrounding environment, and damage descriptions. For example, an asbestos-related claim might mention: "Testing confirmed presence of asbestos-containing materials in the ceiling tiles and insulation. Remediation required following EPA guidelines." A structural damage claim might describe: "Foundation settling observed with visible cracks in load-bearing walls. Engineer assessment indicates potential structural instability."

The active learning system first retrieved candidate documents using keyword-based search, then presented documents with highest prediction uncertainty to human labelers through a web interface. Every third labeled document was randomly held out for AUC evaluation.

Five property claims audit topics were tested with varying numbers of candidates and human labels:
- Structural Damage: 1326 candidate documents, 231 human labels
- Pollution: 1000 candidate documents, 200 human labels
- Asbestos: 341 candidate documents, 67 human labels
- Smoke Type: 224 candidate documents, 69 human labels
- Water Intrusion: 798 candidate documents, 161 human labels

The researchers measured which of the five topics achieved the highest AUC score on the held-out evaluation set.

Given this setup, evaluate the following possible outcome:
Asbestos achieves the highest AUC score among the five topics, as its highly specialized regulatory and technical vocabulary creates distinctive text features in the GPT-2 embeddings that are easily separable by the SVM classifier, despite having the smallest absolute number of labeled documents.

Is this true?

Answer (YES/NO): YES